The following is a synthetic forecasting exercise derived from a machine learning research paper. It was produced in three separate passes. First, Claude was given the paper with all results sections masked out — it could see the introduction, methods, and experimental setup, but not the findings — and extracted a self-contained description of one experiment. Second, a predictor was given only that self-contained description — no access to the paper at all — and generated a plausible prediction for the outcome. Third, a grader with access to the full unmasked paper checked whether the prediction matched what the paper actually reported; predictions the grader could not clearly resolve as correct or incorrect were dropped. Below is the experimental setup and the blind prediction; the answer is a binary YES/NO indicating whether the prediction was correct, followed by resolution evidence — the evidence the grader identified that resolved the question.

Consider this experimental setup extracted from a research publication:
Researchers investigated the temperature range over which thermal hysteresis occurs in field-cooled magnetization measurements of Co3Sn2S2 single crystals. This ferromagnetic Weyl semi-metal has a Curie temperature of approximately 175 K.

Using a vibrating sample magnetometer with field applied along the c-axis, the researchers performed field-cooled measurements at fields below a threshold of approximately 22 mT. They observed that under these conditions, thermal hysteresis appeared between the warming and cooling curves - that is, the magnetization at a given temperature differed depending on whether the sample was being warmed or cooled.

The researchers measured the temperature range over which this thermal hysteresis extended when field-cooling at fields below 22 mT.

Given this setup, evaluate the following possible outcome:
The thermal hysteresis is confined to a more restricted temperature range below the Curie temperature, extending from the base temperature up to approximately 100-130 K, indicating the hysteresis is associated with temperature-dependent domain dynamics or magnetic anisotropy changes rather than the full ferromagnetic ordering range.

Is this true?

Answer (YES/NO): NO